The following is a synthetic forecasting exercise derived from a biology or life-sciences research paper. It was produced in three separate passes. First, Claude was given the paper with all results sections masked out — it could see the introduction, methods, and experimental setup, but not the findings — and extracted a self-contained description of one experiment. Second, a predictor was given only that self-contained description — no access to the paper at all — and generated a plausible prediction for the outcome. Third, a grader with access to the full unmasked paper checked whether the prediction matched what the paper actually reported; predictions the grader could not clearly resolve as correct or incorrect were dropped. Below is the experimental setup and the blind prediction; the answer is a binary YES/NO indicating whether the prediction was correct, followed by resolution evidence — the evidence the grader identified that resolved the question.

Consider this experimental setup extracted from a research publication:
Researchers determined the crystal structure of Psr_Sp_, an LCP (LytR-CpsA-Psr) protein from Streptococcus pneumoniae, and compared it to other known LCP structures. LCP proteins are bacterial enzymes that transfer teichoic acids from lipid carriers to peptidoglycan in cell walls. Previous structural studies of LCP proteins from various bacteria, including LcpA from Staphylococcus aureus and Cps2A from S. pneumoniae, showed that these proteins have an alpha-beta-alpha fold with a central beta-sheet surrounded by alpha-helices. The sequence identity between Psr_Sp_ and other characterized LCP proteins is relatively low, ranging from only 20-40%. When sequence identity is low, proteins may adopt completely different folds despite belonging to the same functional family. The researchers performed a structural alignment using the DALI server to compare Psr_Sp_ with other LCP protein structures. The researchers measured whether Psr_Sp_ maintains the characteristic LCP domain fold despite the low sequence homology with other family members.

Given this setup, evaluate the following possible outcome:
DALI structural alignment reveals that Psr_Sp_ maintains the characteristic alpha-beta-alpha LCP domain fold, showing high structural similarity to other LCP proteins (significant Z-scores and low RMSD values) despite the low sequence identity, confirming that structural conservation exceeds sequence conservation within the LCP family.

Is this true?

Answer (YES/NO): YES